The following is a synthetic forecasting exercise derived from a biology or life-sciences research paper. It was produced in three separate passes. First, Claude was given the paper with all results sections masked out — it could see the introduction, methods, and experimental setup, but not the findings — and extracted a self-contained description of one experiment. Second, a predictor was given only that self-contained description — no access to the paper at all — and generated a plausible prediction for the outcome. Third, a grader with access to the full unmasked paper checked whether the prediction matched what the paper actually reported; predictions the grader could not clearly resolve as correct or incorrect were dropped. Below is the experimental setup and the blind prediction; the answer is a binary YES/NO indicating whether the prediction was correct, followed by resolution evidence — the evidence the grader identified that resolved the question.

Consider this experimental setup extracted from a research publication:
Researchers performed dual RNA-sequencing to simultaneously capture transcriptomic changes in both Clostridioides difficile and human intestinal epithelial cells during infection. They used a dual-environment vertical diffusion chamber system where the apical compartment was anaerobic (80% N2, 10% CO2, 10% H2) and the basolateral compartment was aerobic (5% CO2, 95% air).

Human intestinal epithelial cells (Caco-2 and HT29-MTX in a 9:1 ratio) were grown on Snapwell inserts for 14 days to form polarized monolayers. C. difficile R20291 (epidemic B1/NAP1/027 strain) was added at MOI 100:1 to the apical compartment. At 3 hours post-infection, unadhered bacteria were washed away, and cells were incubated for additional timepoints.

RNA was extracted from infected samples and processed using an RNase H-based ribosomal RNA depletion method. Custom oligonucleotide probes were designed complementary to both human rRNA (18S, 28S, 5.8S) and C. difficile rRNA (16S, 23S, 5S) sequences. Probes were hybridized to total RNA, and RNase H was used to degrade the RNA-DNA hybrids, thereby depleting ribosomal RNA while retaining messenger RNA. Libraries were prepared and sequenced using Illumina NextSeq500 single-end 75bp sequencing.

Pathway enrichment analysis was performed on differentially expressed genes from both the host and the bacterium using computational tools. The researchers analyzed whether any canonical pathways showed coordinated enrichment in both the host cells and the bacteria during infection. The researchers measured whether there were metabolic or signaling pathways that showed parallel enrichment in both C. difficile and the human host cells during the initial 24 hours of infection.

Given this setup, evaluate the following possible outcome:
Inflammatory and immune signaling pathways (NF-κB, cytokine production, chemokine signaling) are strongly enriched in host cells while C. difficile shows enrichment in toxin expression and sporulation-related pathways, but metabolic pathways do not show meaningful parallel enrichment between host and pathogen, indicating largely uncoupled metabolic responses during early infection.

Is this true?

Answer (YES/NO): NO